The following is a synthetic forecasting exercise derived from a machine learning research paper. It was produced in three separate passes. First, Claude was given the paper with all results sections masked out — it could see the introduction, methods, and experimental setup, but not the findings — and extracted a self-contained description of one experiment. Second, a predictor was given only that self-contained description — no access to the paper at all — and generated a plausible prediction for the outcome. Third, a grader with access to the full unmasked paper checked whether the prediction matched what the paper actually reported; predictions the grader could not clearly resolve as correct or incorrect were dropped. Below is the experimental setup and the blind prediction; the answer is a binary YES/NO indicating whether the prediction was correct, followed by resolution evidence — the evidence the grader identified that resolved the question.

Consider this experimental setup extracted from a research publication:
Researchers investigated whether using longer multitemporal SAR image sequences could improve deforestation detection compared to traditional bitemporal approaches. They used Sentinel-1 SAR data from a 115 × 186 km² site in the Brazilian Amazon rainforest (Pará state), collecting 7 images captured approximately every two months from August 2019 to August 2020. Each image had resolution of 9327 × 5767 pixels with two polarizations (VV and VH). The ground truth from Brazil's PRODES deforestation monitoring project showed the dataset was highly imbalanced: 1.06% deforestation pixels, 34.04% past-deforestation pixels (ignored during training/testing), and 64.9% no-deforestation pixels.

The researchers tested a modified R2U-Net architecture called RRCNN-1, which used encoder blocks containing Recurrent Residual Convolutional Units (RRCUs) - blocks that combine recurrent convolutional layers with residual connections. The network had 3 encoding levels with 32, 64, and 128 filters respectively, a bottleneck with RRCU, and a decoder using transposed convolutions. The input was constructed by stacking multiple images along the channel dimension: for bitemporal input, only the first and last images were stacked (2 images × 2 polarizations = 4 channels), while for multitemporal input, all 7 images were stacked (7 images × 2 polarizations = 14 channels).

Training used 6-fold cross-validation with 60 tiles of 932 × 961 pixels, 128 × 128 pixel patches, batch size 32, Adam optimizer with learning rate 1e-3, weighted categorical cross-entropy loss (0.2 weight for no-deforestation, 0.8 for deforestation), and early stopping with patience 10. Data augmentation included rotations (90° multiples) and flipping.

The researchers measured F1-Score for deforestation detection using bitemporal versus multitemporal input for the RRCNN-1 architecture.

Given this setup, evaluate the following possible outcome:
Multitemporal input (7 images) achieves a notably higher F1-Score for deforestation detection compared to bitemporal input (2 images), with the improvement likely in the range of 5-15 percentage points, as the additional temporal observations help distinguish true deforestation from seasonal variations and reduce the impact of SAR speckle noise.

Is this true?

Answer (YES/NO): YES